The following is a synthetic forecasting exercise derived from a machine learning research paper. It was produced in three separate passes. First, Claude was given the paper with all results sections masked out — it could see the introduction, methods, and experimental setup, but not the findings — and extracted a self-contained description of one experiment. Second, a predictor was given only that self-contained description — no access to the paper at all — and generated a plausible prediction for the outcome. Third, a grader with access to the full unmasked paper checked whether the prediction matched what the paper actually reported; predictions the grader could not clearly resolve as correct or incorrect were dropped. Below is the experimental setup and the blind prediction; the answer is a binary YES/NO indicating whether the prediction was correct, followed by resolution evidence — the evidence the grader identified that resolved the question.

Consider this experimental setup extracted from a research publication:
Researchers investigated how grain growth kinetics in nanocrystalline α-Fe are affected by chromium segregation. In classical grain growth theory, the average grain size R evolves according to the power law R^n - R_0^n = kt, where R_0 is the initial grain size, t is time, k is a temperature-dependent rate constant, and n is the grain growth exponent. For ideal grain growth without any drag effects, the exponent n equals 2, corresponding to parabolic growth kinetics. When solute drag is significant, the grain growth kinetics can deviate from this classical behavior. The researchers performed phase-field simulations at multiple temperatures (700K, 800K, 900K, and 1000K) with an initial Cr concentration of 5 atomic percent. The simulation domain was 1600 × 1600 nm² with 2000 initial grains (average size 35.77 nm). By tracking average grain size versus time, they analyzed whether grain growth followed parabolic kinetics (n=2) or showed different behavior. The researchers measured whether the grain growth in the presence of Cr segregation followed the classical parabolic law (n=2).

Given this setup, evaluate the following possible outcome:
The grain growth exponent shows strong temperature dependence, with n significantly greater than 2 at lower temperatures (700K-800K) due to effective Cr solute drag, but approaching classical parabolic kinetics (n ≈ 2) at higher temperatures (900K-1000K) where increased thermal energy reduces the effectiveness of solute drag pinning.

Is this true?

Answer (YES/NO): NO